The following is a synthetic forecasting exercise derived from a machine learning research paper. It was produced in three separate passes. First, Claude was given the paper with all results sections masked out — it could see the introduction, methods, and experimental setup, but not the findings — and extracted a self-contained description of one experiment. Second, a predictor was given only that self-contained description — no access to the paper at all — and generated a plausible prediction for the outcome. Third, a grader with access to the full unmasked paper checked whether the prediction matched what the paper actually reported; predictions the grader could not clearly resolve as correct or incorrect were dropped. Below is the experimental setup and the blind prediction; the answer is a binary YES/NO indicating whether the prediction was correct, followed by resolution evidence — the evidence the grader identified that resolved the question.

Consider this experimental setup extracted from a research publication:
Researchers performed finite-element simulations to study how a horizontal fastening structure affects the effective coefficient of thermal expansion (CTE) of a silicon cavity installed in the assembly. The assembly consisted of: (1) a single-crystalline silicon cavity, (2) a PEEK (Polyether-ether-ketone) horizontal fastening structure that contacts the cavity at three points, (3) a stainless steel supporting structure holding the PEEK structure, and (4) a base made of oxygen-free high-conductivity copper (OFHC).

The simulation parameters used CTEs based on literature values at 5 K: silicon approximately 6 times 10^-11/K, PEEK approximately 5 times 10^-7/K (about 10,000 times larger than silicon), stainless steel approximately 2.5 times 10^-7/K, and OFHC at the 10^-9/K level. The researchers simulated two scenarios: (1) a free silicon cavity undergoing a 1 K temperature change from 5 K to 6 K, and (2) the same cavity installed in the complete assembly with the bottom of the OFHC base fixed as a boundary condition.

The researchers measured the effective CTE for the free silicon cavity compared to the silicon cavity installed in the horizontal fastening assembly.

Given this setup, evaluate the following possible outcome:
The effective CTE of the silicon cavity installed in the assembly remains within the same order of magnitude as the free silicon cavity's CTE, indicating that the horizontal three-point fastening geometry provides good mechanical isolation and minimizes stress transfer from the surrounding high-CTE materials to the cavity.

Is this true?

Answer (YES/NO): YES